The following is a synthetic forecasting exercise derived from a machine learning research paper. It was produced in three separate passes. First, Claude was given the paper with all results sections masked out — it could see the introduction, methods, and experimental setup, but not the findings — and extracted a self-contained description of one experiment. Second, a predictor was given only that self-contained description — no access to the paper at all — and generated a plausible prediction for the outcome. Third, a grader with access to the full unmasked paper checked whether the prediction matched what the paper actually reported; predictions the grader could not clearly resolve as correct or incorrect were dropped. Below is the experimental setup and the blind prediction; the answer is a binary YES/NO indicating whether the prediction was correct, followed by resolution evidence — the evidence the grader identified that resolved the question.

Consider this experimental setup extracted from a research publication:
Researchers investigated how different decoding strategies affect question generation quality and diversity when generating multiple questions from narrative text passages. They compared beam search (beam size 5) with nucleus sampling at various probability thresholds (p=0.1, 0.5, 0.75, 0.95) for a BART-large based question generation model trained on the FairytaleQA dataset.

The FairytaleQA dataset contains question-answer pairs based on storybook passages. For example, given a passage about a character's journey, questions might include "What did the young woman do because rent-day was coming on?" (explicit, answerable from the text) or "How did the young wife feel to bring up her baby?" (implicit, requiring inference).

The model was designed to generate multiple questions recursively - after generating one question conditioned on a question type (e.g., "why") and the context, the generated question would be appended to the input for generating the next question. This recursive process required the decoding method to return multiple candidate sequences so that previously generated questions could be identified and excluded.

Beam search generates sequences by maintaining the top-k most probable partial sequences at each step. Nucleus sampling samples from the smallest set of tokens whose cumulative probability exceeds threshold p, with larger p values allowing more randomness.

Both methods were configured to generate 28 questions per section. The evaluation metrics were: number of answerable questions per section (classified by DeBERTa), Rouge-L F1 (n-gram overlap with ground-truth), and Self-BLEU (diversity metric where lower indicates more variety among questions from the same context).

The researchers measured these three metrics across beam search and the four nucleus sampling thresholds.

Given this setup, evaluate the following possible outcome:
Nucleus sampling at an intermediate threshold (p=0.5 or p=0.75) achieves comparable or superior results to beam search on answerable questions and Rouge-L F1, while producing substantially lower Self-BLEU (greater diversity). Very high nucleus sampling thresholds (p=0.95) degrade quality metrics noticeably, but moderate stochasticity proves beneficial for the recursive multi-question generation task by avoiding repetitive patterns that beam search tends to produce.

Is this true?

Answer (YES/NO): NO